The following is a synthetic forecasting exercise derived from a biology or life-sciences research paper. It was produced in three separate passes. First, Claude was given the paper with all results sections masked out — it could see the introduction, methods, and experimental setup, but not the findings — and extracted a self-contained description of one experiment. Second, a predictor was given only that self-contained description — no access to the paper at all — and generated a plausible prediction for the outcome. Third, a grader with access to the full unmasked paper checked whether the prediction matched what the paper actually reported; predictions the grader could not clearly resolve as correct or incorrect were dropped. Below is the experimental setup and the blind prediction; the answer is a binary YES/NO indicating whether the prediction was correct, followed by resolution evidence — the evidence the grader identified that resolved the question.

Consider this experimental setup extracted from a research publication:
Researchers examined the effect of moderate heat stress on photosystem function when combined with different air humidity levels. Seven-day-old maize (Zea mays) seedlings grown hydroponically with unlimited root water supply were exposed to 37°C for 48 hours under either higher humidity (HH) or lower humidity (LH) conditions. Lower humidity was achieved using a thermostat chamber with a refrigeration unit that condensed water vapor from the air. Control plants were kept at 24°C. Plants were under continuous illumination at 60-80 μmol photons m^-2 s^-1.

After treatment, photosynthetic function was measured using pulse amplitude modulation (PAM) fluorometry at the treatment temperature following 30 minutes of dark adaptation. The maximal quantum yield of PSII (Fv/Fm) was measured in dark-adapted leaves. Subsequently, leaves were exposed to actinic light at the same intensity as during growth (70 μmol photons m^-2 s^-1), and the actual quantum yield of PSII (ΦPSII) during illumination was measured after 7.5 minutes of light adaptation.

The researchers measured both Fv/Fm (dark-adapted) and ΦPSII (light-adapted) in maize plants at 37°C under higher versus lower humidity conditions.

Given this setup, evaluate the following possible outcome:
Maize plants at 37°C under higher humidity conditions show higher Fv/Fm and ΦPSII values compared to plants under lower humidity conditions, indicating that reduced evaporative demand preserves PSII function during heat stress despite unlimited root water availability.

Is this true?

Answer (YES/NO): NO